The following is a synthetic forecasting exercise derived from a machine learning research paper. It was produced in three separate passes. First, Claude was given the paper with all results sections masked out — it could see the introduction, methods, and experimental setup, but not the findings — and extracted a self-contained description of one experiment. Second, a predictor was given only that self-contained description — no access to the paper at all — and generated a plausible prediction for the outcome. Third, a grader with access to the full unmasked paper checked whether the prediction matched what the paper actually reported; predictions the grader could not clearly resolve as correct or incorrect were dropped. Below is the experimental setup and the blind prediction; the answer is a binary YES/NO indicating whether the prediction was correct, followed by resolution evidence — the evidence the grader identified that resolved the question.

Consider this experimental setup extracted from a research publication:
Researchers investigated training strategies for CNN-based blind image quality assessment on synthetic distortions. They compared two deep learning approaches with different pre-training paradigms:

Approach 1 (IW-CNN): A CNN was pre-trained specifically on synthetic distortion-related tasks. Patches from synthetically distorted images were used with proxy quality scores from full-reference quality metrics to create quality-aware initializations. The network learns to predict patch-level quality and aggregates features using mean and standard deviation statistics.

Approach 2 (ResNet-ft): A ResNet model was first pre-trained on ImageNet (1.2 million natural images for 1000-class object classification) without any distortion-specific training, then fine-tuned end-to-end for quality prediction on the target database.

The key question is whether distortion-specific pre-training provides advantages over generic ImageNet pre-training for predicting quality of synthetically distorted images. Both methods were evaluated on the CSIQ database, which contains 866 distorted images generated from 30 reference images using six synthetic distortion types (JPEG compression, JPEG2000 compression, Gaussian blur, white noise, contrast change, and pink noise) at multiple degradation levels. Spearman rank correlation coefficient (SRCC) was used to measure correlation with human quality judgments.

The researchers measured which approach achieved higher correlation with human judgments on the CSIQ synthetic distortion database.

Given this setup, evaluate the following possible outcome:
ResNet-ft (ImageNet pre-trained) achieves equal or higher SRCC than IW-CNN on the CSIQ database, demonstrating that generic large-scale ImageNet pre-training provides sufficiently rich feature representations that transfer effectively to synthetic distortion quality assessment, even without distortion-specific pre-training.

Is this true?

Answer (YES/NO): YES